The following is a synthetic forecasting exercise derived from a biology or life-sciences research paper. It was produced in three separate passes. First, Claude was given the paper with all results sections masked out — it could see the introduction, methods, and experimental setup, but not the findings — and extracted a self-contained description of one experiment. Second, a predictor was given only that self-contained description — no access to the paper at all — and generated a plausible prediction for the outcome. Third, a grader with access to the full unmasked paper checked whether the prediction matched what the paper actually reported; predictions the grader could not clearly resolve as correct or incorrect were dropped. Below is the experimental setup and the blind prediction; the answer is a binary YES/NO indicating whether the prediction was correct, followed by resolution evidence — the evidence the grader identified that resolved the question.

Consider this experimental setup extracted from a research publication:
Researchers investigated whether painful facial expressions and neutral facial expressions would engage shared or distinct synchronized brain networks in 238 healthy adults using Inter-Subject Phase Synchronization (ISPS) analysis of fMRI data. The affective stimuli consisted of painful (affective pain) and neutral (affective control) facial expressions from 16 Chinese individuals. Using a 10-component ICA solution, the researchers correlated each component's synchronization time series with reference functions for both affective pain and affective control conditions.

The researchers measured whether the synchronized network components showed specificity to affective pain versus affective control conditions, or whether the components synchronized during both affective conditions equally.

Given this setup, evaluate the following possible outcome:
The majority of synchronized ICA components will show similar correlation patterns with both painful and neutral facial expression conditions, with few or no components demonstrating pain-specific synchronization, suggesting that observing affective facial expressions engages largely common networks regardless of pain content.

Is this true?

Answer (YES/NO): YES